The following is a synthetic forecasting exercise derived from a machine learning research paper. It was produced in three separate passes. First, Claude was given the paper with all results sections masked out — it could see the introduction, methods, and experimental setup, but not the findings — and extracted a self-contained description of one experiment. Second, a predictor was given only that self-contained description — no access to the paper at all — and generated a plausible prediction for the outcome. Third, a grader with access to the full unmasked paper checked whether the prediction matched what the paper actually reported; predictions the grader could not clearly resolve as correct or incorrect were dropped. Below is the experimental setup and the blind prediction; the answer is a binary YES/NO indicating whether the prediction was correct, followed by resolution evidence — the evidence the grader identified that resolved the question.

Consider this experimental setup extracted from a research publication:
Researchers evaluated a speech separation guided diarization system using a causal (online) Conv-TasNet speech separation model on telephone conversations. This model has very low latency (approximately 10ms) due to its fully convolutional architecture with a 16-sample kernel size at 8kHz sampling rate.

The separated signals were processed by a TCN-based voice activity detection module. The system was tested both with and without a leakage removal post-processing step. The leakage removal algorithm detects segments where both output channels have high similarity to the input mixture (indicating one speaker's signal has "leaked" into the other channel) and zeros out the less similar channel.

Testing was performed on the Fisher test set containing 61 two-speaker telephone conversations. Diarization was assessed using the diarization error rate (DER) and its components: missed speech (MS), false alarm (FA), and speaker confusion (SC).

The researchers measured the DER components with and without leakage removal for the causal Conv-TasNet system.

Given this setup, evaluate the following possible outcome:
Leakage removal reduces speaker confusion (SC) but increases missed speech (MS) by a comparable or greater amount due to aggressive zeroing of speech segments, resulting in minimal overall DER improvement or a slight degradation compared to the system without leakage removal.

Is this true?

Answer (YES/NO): NO